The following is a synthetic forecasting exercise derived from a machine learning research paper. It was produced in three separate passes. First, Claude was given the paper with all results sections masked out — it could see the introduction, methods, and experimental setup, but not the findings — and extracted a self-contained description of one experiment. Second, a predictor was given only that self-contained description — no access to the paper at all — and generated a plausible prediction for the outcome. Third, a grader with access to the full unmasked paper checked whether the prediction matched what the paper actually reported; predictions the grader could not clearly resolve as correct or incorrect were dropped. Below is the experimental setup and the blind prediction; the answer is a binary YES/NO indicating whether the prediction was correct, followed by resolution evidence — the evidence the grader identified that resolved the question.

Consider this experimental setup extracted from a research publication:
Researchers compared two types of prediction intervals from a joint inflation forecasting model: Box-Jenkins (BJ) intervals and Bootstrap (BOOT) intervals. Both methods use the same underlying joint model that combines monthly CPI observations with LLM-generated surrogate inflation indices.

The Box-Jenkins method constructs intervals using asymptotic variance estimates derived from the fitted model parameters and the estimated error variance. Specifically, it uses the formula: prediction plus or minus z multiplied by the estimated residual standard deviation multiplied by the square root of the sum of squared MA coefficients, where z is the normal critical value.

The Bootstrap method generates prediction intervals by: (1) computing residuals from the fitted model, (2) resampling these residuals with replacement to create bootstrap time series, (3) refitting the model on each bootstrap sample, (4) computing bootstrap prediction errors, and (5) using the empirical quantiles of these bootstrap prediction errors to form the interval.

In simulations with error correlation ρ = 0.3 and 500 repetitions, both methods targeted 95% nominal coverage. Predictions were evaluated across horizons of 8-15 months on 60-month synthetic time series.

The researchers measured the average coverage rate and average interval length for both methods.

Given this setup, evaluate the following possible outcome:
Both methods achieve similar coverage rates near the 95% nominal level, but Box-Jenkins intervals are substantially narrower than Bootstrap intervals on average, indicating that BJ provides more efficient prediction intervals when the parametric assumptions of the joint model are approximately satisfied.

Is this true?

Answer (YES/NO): YES